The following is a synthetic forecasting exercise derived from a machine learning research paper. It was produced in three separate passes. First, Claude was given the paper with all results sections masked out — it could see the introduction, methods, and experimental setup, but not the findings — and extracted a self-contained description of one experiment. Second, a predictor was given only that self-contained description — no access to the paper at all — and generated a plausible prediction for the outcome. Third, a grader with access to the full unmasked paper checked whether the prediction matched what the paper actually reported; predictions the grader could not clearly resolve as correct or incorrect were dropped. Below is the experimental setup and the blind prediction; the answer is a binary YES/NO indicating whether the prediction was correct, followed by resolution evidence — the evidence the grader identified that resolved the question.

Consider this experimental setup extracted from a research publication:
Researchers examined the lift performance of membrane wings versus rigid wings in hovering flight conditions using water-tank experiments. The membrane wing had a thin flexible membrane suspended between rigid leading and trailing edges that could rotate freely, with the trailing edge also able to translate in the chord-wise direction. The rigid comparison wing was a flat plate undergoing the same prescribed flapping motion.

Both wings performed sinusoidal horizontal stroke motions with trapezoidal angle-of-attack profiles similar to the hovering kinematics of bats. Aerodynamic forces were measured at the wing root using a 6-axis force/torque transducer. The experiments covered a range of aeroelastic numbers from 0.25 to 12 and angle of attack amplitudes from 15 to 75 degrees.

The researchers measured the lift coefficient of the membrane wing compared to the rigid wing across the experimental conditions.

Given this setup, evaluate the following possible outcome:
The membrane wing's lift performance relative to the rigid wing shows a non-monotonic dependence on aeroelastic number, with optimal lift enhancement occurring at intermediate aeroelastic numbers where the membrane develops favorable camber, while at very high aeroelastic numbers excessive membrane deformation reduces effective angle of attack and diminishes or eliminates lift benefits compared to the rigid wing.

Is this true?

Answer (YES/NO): NO